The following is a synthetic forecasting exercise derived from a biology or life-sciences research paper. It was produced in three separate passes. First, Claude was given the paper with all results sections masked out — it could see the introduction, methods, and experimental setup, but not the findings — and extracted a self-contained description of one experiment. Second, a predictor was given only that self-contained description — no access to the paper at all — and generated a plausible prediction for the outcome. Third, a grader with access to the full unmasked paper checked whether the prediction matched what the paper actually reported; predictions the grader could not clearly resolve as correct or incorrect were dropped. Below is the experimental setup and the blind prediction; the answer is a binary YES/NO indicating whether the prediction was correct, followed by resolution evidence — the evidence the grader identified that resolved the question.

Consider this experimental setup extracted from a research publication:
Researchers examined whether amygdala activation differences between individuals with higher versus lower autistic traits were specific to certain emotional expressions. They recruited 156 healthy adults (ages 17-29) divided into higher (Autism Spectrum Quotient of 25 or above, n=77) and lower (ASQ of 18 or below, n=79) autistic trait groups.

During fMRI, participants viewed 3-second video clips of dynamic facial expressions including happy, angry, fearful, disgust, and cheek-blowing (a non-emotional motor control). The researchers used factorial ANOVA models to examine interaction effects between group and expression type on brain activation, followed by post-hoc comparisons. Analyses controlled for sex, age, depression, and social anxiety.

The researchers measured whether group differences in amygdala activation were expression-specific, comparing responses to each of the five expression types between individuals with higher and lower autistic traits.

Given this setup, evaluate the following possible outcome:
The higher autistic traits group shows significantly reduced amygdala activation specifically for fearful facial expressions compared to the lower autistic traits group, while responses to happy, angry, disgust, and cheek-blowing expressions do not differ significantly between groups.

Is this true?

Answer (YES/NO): NO